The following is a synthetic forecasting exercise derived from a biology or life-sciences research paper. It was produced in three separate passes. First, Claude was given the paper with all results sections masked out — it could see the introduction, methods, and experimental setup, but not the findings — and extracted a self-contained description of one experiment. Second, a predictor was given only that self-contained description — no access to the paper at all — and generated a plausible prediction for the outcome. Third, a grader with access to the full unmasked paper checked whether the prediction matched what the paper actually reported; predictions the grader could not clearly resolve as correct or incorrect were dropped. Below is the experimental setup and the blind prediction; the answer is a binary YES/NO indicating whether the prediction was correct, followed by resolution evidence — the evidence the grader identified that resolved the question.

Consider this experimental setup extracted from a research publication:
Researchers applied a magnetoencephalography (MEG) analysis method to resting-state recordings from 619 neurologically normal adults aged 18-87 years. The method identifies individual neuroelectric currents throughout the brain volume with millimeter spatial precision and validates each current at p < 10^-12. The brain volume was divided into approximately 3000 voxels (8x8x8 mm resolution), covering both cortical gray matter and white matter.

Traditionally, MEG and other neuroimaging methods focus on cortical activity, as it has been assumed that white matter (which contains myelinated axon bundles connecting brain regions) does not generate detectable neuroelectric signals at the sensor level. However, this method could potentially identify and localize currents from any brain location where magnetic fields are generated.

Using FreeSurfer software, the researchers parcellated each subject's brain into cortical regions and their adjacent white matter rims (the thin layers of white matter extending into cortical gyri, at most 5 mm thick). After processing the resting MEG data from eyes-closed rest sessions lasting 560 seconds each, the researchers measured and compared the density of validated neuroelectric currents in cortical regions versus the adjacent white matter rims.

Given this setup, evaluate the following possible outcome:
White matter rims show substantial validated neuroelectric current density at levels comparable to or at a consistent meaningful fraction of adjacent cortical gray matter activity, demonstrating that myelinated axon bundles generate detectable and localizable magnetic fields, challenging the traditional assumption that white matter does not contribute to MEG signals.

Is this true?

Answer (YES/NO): YES